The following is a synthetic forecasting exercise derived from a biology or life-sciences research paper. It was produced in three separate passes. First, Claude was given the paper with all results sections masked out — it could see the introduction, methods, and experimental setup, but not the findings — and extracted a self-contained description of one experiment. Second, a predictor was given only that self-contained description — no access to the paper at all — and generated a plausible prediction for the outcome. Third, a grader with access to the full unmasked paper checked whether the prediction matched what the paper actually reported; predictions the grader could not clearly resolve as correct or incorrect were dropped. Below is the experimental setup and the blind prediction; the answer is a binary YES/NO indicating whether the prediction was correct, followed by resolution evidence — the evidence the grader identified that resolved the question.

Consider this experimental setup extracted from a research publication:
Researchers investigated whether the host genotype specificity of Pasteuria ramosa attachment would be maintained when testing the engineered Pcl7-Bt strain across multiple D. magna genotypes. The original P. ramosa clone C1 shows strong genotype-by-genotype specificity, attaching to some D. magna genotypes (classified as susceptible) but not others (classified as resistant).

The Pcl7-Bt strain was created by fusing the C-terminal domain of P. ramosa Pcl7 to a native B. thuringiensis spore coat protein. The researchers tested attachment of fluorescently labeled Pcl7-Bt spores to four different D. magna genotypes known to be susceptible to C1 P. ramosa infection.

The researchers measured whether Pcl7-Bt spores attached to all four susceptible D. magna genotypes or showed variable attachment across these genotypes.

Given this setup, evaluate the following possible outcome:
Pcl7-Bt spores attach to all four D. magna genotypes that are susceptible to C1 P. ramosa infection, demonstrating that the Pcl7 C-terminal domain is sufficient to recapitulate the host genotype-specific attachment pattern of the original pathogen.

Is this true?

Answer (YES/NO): YES